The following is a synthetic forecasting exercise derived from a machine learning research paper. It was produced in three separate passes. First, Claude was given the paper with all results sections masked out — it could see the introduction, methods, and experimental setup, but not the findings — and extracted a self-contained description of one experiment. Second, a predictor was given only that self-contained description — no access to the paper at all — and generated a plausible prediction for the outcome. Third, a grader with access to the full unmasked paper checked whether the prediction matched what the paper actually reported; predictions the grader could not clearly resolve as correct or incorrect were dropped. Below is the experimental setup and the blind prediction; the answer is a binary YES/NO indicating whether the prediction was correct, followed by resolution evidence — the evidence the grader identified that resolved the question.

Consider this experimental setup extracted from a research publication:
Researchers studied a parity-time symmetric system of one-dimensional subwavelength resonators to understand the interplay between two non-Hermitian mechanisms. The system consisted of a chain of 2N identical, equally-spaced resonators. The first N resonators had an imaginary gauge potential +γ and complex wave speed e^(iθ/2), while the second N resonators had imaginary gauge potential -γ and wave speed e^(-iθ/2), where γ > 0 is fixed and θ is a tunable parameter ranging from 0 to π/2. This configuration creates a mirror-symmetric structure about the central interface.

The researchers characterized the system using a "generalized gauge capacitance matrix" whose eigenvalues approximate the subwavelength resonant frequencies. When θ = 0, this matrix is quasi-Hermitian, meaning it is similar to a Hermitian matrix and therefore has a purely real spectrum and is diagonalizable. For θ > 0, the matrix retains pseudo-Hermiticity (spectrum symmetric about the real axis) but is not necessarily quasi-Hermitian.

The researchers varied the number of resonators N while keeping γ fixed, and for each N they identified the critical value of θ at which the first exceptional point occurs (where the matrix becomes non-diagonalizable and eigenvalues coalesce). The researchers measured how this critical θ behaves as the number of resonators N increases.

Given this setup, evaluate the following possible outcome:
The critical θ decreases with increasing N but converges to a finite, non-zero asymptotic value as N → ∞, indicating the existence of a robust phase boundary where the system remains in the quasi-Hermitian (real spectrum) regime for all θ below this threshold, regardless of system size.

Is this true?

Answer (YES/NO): NO